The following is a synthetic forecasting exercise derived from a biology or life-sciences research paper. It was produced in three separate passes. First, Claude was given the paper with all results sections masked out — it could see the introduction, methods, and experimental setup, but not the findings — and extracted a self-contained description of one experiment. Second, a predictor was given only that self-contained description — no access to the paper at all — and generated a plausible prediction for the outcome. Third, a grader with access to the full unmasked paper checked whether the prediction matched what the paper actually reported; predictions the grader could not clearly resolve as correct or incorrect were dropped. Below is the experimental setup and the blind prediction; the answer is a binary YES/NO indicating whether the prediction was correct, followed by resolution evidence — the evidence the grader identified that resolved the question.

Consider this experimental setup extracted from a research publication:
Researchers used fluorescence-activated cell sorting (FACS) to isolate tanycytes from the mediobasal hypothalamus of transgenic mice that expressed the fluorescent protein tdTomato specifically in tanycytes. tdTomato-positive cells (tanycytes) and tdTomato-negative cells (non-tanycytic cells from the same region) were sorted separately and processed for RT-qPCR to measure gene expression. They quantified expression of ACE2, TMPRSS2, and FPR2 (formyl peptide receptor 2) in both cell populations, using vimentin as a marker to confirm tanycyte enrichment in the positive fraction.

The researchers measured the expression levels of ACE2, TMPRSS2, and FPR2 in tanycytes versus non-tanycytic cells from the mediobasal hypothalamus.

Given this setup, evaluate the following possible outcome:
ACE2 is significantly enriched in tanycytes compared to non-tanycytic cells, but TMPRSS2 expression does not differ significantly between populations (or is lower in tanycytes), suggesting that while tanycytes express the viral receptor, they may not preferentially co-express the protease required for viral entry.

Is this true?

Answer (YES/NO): NO